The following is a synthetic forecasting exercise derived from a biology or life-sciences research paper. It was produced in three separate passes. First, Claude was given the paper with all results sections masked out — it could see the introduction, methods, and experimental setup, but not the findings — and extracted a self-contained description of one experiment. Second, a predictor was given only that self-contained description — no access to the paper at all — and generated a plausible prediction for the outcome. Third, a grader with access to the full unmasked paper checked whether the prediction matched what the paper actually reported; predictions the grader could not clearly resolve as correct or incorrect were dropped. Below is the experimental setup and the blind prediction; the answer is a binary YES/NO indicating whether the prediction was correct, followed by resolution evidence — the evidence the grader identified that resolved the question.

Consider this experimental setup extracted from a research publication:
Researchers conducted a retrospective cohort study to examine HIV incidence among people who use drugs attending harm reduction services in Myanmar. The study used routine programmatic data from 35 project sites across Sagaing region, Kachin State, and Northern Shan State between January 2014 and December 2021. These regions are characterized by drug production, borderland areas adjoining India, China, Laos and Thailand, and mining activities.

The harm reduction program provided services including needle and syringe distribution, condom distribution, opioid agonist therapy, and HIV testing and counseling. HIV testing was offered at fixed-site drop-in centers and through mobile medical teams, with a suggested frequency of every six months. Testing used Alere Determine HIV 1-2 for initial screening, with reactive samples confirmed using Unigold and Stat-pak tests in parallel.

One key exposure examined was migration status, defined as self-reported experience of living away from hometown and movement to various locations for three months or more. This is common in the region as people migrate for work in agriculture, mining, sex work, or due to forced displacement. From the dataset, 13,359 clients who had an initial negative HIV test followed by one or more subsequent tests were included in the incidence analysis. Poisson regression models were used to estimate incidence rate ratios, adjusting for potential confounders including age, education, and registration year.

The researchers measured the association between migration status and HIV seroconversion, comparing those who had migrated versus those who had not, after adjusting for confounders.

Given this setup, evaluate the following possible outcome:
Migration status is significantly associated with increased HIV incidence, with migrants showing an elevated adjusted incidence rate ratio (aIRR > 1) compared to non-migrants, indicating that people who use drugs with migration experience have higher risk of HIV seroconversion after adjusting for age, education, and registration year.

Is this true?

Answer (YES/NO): NO